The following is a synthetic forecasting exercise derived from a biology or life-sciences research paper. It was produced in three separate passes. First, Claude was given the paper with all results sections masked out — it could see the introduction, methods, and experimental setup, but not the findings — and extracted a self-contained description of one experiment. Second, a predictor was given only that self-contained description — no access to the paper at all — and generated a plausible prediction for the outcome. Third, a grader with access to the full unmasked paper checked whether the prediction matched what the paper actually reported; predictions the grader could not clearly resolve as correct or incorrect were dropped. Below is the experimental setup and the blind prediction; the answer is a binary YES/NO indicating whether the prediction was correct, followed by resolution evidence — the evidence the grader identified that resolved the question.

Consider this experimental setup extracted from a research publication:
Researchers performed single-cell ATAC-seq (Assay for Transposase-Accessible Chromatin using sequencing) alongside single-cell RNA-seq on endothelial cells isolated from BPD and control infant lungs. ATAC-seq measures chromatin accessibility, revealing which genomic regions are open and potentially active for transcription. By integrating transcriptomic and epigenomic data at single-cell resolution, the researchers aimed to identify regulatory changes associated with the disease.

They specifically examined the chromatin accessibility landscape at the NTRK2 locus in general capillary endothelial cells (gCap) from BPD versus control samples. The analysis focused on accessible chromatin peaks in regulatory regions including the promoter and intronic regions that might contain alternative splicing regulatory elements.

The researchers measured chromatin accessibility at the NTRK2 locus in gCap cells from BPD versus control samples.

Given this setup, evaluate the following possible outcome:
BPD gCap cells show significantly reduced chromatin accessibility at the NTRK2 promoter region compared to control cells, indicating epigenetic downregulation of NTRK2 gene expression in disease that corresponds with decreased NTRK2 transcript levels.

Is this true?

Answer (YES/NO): NO